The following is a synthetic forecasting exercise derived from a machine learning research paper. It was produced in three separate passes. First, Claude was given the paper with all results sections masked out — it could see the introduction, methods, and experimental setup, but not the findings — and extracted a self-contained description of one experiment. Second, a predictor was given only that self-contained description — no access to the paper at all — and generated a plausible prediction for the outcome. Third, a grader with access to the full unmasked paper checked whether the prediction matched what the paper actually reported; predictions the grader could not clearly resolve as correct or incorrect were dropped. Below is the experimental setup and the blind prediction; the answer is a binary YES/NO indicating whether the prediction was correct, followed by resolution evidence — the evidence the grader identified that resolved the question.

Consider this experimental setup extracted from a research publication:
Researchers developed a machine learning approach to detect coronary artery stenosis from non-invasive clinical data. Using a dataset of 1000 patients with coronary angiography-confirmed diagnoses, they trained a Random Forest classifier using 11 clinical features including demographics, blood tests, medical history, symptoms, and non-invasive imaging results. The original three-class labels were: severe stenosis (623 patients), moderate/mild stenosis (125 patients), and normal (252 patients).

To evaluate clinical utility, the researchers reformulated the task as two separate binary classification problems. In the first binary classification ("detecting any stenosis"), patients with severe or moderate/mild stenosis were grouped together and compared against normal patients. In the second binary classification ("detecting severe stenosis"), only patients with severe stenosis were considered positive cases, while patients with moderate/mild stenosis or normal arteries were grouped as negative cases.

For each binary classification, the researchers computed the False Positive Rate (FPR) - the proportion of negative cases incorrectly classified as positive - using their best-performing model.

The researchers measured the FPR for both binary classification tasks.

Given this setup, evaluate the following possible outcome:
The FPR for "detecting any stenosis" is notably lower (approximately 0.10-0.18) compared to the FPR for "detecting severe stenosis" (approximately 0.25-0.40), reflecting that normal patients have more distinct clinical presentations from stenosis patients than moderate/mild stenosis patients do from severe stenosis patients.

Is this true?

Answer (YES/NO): YES